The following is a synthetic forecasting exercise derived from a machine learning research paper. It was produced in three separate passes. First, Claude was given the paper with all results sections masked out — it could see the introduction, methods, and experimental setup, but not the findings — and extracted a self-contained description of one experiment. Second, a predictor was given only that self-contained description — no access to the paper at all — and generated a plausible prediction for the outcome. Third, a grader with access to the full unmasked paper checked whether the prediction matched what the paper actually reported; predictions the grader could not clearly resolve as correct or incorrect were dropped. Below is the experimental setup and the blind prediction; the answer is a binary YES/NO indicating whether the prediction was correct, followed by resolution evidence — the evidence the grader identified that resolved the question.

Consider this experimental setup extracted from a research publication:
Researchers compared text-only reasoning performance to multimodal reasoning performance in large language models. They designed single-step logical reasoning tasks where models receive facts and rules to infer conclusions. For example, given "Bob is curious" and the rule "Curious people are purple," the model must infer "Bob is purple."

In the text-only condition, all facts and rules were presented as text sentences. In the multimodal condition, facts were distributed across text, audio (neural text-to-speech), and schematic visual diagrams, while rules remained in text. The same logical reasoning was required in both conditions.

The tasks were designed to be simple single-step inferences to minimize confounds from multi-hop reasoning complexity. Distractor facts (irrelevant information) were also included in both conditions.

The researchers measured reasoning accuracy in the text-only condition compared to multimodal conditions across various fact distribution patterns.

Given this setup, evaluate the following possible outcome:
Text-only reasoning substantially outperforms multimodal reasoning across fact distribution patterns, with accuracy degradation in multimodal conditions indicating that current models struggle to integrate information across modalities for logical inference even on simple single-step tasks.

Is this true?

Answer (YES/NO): YES